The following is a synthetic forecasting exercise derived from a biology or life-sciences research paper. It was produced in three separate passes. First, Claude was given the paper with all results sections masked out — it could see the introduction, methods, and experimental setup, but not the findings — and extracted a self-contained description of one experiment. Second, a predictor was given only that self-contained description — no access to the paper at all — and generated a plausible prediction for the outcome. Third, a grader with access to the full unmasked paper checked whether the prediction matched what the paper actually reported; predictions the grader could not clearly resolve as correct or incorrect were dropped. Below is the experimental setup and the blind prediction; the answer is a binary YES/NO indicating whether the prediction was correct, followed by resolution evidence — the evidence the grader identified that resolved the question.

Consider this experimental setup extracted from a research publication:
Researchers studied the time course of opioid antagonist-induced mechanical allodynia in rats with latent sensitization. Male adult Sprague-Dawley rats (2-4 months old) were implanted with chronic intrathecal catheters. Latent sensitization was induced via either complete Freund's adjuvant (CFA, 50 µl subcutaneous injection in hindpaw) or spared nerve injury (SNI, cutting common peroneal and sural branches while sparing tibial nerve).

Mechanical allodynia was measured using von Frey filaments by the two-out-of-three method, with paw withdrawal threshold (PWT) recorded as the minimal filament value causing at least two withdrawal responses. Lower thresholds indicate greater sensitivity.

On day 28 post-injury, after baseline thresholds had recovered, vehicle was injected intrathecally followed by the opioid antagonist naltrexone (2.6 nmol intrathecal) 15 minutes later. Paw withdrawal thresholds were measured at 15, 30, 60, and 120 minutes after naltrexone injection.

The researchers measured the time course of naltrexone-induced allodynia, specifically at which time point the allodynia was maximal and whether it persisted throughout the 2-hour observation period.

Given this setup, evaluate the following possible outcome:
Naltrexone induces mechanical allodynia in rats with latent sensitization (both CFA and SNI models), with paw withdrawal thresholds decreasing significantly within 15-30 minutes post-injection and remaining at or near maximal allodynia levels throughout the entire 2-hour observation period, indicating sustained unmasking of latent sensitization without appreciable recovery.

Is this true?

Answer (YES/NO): NO